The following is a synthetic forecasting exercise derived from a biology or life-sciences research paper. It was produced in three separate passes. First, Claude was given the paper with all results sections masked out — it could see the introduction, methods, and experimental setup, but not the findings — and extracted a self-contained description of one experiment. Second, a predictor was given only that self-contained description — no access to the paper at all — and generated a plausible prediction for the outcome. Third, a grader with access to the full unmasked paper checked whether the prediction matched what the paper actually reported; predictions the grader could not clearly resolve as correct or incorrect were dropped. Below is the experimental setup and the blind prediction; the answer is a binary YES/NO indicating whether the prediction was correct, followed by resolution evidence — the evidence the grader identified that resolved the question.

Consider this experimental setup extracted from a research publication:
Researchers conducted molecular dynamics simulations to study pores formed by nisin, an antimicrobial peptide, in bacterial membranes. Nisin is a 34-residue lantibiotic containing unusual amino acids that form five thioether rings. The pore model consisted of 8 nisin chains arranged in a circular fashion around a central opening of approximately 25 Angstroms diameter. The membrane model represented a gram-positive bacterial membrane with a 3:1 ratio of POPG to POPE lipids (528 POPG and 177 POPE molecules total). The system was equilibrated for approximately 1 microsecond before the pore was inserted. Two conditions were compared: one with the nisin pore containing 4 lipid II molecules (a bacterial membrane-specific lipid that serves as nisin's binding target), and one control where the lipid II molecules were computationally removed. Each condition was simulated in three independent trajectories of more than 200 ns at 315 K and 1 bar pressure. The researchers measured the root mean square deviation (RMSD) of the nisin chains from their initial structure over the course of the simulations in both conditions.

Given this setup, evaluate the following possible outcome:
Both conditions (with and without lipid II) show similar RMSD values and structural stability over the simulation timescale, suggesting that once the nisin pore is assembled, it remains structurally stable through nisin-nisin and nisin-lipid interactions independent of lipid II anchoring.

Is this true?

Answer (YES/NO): NO